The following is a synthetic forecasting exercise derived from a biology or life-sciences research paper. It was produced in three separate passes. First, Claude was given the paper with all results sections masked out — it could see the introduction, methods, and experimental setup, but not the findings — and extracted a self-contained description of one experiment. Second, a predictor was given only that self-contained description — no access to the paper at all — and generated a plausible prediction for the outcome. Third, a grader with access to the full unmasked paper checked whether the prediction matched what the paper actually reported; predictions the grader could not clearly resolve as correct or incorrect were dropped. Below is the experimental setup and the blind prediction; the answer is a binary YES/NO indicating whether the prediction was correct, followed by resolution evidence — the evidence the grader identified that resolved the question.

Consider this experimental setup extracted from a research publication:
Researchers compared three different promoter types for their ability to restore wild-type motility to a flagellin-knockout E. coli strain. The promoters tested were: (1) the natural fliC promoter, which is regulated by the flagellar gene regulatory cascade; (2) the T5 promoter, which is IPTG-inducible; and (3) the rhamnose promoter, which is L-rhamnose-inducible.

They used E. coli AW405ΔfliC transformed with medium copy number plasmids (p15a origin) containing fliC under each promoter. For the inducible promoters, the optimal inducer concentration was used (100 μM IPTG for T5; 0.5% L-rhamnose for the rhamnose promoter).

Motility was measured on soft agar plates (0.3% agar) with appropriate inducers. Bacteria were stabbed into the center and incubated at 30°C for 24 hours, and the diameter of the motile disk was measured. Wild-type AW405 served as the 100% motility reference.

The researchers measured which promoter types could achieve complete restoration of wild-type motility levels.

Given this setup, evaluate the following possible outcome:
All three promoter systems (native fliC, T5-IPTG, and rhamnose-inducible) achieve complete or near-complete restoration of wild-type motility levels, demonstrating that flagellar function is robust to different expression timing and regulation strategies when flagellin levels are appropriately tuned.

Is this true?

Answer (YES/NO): NO